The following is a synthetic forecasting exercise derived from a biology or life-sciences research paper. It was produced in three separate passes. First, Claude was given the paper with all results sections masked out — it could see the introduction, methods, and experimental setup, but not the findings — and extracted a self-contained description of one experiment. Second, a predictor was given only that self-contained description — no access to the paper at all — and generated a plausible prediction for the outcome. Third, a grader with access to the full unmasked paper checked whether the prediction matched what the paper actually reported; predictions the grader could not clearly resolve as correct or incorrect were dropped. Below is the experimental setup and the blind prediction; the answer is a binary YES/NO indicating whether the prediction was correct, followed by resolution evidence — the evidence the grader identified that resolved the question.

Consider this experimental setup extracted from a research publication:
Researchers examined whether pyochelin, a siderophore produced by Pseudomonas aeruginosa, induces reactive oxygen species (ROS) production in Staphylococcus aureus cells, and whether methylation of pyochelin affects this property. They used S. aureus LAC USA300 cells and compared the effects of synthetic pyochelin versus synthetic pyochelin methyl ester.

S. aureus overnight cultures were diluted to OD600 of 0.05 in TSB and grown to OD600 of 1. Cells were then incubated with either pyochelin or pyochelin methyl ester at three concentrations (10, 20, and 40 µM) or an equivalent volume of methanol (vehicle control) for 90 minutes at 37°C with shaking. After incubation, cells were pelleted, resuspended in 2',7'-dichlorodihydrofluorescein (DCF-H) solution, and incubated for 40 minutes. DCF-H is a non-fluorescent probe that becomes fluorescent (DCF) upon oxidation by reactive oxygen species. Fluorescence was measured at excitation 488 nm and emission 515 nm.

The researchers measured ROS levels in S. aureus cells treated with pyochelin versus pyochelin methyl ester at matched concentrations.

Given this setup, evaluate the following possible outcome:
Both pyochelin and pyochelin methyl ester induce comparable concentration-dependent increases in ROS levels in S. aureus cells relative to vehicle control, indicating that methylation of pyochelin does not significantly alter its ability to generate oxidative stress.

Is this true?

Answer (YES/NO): NO